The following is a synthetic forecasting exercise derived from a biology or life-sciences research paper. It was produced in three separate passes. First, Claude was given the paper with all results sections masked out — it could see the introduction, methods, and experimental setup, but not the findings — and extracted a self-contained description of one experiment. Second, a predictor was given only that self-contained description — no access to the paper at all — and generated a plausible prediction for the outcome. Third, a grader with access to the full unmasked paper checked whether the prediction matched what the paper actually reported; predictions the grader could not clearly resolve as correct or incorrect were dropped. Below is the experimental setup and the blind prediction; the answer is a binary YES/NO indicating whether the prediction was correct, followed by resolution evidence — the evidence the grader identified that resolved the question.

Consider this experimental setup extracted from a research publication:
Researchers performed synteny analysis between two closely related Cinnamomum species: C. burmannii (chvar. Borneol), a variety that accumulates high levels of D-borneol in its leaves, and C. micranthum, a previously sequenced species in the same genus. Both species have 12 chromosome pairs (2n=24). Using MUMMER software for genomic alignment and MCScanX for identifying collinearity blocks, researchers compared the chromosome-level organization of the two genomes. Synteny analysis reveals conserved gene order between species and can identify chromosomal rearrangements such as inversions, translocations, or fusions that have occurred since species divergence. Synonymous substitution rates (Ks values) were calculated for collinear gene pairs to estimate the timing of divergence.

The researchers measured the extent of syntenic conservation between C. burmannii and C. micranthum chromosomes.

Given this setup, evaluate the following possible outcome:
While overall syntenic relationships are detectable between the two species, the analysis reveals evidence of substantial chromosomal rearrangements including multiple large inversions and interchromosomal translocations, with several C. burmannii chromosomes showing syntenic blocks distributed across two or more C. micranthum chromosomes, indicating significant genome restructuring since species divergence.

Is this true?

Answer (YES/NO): NO